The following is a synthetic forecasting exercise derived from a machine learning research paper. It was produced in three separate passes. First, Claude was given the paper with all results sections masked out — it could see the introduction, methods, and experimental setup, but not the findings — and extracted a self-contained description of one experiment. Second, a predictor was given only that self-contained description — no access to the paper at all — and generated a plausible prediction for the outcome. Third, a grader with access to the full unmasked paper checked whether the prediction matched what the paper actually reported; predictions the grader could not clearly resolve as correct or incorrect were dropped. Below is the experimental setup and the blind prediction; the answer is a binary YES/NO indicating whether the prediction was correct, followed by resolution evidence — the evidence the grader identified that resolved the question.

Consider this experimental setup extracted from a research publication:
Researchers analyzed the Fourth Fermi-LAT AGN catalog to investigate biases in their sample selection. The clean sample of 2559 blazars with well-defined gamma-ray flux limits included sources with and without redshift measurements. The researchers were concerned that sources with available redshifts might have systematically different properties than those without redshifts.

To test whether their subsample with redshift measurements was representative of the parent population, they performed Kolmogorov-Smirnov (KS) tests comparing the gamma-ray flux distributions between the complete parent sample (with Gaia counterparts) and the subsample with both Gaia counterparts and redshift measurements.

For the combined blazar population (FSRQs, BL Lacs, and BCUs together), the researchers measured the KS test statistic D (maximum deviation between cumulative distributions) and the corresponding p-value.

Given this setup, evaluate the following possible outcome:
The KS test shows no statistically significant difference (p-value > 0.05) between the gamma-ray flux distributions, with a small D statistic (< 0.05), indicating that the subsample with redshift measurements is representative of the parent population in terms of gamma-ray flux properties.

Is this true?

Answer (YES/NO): NO